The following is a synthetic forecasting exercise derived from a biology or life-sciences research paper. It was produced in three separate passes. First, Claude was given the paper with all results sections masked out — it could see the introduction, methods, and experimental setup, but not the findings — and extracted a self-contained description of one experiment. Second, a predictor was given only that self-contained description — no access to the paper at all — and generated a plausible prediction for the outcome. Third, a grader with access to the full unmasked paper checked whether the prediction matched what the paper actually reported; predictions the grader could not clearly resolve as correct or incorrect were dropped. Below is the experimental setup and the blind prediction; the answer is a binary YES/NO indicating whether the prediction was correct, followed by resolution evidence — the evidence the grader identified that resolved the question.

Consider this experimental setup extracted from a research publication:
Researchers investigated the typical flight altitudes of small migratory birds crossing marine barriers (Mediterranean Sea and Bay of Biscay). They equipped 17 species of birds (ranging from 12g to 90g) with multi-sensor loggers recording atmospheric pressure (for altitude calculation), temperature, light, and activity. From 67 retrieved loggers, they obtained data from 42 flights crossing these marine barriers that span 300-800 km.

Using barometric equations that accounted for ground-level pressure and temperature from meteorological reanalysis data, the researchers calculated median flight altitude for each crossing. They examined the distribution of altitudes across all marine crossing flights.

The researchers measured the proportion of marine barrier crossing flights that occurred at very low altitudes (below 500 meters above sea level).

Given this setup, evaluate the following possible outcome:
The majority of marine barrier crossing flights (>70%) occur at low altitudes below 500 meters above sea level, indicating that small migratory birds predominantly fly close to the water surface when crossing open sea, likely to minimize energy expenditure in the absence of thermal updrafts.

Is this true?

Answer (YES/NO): NO